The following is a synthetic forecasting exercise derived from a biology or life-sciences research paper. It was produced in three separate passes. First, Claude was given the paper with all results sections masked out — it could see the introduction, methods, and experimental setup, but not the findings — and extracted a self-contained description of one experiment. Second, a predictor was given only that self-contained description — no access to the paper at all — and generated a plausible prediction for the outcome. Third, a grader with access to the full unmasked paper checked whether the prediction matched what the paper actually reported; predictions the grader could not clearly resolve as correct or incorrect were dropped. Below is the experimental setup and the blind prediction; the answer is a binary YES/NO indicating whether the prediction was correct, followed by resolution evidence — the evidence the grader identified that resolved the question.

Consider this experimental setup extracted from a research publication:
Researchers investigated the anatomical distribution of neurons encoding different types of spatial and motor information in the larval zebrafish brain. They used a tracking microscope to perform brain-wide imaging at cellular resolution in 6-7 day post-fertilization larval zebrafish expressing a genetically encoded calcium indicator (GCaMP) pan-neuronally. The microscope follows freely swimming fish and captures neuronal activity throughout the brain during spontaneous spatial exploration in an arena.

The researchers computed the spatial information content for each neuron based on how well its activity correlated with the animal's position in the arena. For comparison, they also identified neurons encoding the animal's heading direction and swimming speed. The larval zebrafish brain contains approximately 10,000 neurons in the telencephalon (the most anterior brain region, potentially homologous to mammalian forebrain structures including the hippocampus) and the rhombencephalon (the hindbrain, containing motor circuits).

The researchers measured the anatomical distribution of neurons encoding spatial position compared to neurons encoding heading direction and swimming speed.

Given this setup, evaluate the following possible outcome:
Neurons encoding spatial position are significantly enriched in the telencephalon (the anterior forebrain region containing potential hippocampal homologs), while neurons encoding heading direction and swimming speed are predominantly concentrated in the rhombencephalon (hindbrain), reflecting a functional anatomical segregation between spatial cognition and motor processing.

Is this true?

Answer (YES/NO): YES